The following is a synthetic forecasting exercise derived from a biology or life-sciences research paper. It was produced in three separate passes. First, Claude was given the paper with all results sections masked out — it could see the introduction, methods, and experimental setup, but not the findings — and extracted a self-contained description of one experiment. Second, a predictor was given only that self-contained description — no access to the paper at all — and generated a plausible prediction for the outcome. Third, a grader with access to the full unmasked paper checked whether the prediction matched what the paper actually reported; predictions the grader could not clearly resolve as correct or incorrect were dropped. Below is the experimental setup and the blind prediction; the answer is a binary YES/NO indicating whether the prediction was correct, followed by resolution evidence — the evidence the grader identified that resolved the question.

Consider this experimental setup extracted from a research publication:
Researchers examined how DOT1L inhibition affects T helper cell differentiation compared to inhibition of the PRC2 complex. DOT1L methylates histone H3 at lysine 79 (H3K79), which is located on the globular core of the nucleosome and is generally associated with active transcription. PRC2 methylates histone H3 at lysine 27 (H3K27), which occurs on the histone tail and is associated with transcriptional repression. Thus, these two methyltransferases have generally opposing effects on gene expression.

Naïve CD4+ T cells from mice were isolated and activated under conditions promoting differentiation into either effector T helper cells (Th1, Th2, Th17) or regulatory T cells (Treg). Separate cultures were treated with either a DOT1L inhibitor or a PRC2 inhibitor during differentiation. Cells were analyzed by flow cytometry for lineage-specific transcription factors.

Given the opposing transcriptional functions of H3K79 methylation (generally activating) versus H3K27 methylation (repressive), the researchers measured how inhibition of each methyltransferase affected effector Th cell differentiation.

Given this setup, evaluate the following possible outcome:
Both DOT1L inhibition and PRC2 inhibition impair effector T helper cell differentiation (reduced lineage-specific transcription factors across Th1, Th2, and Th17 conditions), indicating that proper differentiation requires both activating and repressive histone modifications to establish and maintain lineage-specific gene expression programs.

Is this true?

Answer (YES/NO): NO